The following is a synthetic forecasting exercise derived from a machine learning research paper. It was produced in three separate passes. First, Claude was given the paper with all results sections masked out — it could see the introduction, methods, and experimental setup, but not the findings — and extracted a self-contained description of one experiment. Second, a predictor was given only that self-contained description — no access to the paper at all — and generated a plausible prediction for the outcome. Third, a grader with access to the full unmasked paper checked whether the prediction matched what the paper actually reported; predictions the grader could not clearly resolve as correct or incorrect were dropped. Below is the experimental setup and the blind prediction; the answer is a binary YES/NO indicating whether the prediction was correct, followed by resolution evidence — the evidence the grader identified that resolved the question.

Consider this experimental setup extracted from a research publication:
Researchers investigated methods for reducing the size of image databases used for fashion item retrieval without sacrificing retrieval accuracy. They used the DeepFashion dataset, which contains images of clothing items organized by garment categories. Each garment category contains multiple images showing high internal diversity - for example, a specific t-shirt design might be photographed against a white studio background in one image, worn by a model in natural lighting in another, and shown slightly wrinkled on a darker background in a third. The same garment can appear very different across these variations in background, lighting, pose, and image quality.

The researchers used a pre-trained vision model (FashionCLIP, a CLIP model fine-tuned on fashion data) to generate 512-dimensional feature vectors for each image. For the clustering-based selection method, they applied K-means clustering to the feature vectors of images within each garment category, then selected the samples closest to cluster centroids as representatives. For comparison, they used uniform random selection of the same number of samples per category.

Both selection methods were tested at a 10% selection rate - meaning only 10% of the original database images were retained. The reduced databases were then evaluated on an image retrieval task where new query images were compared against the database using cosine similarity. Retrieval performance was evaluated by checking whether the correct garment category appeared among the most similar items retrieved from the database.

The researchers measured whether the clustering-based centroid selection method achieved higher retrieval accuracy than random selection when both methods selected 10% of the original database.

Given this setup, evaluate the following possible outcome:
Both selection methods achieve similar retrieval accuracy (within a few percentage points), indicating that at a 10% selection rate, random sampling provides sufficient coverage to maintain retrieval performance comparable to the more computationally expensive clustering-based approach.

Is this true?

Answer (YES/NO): NO